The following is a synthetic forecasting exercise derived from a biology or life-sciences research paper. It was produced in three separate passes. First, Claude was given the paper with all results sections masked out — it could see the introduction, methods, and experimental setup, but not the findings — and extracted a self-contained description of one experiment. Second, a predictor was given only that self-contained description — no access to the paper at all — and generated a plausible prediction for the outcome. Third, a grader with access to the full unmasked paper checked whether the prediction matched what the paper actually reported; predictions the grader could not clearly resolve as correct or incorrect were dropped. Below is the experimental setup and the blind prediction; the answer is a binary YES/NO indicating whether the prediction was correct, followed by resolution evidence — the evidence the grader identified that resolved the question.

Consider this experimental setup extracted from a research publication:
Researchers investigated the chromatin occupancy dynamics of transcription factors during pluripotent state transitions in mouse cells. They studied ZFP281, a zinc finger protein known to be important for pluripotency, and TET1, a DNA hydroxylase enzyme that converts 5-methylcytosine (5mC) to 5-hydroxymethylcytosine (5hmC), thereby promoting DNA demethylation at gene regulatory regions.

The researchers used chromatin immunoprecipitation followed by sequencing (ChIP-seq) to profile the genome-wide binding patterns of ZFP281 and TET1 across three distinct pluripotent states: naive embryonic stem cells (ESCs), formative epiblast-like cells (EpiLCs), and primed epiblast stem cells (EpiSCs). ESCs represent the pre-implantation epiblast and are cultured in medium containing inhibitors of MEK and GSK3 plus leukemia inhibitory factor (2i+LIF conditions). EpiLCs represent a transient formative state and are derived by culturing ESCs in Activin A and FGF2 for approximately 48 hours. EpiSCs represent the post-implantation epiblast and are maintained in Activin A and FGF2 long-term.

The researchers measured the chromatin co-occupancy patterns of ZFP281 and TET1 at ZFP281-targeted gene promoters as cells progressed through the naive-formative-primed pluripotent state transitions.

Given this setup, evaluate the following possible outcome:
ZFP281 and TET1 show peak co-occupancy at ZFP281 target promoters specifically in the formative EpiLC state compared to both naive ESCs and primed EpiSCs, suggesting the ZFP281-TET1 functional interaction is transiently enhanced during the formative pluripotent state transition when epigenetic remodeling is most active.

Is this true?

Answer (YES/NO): NO